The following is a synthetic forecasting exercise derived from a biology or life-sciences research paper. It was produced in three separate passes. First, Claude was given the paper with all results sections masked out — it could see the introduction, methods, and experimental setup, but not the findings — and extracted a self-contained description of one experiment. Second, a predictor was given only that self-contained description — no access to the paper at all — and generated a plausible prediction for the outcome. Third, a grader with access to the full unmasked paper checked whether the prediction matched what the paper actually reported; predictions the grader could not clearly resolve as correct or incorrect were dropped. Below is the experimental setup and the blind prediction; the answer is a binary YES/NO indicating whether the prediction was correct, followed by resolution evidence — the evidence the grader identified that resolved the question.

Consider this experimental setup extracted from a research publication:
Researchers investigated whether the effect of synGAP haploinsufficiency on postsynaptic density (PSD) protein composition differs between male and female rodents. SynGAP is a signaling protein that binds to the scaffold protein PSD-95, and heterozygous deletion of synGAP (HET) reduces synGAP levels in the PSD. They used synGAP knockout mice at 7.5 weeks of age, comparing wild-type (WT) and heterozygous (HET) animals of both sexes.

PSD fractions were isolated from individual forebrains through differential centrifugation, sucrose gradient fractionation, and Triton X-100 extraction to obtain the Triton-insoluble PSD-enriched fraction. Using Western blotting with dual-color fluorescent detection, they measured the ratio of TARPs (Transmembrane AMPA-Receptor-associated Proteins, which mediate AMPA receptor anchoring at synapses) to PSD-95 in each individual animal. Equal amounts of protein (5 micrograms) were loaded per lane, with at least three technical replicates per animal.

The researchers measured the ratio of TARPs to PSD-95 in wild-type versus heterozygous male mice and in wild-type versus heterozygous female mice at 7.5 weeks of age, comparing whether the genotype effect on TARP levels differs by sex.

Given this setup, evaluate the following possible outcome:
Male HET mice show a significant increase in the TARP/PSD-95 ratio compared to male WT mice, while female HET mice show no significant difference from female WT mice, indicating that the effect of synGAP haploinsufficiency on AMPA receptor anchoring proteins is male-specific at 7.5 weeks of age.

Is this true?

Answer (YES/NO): NO